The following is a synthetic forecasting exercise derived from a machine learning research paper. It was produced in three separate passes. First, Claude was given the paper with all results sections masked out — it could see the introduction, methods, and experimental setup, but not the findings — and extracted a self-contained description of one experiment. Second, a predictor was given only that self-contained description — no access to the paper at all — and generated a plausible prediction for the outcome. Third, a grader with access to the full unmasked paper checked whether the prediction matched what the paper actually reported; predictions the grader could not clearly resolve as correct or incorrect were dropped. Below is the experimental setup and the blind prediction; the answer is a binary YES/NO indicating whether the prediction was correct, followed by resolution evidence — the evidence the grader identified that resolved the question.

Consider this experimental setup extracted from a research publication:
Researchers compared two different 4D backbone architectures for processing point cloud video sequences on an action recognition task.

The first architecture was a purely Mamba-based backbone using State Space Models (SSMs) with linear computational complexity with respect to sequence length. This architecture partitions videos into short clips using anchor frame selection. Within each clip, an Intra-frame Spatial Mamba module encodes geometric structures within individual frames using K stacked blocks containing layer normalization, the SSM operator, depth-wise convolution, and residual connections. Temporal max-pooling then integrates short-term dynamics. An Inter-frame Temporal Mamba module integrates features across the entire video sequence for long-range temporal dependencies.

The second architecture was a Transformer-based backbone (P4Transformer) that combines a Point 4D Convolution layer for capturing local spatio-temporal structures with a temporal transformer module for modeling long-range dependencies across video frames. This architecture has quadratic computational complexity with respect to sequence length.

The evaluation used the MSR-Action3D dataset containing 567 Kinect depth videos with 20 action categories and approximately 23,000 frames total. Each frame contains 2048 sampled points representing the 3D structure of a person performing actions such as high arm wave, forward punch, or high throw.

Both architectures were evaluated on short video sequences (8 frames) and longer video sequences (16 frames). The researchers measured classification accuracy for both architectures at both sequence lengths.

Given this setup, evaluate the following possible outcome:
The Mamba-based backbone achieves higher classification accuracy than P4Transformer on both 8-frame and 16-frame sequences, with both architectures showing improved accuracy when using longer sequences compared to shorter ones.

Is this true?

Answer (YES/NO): NO